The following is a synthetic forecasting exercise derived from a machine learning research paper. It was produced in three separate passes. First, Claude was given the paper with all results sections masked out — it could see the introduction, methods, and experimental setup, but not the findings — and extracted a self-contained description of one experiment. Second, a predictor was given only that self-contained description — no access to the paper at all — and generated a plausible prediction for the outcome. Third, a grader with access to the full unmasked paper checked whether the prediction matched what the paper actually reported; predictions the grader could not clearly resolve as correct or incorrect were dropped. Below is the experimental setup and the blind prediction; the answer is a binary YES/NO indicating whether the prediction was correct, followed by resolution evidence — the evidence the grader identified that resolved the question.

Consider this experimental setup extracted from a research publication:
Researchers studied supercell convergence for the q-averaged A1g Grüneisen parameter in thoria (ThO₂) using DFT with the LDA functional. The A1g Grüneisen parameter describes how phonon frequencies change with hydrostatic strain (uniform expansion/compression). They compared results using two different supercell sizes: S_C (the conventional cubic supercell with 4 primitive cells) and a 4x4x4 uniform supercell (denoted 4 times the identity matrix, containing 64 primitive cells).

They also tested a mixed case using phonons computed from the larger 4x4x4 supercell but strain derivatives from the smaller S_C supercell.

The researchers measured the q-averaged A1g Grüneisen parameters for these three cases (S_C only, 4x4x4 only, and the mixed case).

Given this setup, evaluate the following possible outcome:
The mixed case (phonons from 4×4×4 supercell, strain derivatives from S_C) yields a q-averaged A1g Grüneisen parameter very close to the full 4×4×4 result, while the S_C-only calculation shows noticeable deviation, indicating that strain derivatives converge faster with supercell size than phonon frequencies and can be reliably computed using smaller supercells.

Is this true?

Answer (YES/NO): NO